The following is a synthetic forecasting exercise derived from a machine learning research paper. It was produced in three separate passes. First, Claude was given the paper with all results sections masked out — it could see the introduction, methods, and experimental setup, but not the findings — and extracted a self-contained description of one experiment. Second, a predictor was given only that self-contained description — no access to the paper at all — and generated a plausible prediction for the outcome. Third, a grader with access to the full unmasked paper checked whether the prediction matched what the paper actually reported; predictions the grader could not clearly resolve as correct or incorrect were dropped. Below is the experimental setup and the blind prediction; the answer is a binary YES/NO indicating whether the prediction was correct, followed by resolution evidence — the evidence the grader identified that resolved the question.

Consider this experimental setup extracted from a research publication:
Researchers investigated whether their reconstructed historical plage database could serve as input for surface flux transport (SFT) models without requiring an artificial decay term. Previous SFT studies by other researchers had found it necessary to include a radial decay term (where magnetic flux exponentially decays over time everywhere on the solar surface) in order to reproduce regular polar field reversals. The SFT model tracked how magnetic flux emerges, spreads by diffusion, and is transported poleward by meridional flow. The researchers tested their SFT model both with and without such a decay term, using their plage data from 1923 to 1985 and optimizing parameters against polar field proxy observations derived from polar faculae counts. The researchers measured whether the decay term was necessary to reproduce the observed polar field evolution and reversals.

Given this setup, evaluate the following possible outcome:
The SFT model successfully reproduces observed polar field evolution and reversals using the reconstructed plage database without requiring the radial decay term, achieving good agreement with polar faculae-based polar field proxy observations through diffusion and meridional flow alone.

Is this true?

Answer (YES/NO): YES